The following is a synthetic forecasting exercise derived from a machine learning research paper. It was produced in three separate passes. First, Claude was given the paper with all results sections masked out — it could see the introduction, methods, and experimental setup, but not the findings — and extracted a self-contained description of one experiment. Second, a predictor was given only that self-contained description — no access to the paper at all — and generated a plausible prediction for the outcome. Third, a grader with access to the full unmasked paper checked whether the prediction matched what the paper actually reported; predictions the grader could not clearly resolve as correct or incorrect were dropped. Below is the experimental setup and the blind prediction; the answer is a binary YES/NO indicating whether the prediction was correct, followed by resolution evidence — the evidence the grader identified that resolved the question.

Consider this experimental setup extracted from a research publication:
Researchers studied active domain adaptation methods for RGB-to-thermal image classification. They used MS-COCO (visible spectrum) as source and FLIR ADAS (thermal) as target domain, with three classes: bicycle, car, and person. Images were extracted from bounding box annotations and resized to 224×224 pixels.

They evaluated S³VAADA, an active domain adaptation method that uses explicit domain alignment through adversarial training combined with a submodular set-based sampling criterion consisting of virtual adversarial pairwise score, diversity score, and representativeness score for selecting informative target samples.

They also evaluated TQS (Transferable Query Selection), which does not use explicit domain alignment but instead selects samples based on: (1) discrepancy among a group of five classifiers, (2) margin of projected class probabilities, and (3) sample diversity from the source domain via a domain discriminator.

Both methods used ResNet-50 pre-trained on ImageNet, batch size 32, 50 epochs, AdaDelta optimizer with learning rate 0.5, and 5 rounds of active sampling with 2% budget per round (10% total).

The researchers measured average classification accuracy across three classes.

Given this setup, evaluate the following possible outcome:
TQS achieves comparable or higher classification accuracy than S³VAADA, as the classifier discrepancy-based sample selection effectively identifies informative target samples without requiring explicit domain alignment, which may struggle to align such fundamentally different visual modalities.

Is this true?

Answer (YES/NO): YES